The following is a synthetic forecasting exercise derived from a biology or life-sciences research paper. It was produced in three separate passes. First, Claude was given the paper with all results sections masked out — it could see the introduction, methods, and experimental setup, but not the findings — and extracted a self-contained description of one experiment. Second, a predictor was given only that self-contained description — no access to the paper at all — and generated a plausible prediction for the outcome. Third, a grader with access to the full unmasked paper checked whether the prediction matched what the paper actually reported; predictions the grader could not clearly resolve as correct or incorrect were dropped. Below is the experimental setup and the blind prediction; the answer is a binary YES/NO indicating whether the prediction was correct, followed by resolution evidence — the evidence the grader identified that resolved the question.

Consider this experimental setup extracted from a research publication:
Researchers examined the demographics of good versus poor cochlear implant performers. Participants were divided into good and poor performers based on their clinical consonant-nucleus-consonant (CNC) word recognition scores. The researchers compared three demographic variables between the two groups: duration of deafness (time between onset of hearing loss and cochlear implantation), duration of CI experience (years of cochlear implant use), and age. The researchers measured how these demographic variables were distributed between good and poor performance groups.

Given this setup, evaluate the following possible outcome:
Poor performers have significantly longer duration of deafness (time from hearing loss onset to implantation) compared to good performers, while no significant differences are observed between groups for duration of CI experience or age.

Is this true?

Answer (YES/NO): NO